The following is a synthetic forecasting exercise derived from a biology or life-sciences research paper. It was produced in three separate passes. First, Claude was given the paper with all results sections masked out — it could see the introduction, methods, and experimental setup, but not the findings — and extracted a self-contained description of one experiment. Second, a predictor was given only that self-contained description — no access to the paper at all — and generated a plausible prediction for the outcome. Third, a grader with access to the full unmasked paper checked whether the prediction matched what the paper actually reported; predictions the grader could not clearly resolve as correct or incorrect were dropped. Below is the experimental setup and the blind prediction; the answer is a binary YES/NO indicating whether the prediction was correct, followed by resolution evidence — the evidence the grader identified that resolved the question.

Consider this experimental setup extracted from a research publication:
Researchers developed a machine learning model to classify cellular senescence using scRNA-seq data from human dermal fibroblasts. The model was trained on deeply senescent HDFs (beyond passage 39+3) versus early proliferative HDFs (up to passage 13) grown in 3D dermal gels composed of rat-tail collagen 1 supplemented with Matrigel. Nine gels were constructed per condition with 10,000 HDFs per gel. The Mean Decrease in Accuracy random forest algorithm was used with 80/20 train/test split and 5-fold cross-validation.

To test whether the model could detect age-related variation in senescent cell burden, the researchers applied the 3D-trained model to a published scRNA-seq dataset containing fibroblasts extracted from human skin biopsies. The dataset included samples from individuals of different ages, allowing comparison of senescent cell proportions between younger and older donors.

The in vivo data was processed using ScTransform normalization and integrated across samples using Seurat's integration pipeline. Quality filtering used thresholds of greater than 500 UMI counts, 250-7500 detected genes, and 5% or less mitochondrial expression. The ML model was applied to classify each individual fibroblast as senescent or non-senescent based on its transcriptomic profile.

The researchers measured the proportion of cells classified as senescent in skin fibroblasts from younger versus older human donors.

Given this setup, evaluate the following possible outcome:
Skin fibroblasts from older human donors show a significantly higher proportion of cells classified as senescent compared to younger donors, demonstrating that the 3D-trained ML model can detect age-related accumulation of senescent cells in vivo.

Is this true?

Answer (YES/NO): NO